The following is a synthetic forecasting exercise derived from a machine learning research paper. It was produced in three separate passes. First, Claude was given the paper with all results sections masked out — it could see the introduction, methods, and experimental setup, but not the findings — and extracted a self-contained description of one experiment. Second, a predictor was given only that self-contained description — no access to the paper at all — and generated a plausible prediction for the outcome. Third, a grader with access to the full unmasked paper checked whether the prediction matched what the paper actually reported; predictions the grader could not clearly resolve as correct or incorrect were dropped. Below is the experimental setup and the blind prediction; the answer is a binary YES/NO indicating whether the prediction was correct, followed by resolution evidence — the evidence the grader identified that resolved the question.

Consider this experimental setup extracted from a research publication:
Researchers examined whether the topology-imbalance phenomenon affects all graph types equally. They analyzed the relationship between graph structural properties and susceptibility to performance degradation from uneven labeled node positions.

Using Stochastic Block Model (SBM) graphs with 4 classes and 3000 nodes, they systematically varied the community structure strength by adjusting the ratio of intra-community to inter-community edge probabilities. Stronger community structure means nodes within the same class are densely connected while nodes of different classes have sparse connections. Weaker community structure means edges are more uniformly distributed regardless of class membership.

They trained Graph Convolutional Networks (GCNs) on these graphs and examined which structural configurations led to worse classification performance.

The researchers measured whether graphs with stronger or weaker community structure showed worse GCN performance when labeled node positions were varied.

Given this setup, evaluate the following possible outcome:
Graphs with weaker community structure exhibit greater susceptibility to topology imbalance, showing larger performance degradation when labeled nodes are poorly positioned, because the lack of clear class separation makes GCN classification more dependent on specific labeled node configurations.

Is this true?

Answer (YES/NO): YES